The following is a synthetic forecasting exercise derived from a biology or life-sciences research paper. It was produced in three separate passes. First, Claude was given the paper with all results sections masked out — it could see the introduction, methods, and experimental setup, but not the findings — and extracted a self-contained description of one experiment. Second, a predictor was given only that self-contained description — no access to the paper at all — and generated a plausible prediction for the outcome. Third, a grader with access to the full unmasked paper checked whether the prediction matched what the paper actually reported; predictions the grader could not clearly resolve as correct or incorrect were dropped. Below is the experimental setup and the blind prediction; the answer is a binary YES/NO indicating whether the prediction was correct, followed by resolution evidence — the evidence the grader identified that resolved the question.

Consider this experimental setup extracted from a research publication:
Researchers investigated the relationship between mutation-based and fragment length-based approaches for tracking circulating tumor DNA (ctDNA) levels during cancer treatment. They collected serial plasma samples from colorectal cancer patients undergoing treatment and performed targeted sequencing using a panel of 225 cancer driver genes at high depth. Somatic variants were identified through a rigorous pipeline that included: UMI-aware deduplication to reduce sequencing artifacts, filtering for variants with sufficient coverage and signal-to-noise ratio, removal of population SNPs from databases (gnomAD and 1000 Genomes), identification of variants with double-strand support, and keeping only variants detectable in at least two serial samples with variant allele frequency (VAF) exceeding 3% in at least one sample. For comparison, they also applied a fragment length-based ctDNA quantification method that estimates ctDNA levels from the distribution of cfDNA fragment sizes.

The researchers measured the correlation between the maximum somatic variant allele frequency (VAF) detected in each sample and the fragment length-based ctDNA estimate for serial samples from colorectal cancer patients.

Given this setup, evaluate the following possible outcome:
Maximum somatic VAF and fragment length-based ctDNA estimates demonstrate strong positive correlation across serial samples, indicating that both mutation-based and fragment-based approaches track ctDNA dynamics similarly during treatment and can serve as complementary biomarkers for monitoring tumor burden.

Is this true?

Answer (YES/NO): YES